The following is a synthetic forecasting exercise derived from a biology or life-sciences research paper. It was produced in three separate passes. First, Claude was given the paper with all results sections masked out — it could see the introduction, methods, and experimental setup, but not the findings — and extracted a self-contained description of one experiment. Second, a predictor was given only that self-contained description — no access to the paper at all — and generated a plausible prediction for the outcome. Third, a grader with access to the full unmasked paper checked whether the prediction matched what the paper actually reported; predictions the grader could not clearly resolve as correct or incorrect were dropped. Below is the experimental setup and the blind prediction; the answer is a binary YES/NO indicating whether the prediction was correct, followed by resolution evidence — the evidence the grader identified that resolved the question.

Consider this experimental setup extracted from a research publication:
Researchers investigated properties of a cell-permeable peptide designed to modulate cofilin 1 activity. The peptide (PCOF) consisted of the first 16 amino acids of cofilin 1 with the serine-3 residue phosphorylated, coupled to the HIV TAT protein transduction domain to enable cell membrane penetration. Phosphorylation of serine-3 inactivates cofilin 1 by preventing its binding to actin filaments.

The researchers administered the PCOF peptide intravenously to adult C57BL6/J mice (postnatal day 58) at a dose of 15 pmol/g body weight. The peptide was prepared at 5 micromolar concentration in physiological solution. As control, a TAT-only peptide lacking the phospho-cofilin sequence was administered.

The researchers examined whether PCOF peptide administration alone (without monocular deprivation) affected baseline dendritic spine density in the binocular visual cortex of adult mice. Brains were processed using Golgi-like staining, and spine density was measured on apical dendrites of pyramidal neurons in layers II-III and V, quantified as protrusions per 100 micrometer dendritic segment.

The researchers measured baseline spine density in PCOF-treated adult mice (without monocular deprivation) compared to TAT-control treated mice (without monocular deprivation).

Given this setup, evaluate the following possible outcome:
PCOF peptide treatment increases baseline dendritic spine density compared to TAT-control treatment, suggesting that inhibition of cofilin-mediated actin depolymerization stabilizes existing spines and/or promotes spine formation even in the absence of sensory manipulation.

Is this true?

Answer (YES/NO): NO